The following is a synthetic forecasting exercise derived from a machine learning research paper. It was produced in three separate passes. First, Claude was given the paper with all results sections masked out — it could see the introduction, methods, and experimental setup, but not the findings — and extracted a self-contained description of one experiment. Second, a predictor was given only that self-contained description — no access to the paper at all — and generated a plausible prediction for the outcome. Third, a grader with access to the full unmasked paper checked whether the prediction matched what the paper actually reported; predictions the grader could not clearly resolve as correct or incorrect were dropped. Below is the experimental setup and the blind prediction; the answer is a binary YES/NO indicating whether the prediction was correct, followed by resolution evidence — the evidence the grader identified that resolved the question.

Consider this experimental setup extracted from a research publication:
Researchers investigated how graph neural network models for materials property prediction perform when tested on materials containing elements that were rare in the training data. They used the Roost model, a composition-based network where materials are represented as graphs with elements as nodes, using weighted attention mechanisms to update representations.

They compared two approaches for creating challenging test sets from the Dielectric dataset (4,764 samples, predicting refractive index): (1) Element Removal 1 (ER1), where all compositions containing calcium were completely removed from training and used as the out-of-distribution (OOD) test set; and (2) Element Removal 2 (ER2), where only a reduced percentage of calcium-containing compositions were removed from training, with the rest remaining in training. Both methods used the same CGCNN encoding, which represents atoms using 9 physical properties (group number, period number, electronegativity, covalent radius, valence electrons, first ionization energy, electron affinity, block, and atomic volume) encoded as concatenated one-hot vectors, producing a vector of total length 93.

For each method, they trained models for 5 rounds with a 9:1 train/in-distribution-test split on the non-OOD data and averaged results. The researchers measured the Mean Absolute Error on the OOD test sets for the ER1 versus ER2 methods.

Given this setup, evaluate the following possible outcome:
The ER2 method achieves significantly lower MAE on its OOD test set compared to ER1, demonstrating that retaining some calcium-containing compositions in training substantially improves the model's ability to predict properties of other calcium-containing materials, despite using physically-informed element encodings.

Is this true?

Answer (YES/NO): YES